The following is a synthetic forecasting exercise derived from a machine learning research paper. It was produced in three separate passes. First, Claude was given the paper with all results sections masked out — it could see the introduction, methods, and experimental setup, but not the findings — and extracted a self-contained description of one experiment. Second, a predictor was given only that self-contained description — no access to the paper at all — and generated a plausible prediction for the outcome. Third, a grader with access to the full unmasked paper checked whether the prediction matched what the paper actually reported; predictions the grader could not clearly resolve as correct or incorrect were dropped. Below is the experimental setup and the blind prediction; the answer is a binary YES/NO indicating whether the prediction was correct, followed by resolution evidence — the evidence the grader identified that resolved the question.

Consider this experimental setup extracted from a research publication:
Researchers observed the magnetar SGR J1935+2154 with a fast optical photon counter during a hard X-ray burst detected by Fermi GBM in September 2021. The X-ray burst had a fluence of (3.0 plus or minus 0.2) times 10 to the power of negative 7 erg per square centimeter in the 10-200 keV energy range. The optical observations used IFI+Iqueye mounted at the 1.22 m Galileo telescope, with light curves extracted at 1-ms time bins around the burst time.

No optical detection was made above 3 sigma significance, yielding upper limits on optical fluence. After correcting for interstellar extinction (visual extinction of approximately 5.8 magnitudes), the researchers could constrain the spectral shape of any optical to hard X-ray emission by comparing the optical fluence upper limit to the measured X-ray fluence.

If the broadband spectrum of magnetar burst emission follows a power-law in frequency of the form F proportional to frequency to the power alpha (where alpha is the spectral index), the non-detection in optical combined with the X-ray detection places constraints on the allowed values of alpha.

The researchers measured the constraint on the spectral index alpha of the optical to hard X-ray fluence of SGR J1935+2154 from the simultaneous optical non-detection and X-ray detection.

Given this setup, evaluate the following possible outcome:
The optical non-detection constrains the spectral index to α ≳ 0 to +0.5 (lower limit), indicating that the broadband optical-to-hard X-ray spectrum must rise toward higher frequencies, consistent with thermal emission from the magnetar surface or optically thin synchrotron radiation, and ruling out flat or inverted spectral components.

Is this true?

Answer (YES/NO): NO